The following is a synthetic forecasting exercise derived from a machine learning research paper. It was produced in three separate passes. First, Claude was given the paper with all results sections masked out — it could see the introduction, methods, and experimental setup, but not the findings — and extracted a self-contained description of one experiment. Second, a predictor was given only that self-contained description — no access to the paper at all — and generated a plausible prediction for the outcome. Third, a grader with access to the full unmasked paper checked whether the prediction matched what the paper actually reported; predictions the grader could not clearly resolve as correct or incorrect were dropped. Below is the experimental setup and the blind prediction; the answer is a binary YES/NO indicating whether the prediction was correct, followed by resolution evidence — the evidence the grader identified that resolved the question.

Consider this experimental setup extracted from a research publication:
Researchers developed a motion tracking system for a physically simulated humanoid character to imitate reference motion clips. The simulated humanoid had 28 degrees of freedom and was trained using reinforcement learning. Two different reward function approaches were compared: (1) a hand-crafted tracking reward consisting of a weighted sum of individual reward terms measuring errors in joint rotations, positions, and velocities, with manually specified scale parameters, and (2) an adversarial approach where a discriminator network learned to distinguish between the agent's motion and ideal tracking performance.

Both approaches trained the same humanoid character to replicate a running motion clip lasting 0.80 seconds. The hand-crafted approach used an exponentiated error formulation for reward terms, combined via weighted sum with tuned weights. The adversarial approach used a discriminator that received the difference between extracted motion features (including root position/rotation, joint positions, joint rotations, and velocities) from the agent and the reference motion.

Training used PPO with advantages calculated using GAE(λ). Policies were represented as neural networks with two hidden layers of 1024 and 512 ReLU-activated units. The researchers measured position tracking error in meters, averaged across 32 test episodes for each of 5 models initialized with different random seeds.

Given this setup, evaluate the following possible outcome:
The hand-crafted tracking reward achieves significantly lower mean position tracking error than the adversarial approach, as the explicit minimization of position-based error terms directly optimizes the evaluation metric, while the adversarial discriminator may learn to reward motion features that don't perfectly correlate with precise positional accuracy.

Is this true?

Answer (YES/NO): YES